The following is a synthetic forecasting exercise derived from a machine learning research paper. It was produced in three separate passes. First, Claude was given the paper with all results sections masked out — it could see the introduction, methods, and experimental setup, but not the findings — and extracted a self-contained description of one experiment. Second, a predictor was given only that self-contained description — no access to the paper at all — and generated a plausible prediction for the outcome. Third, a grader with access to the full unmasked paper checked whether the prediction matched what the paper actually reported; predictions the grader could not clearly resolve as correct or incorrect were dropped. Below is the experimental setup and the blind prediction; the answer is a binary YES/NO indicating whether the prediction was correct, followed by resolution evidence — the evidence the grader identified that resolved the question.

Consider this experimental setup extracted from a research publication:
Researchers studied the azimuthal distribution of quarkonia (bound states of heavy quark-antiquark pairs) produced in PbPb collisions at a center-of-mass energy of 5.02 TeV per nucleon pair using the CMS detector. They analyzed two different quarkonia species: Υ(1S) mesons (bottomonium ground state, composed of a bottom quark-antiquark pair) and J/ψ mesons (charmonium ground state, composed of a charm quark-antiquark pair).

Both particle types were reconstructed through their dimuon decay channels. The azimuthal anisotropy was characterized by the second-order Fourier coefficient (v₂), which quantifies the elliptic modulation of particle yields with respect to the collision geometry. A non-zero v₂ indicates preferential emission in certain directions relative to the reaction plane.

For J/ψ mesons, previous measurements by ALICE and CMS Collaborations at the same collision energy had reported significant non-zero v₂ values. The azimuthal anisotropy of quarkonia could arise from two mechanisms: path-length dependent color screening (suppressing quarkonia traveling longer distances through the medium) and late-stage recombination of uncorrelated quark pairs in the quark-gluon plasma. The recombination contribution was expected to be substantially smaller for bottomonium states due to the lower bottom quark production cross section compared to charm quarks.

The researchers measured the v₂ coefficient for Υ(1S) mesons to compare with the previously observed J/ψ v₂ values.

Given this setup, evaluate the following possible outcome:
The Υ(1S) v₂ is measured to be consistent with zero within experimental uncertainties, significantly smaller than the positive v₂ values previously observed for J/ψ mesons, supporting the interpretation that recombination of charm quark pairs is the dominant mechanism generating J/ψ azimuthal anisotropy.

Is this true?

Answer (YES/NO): YES